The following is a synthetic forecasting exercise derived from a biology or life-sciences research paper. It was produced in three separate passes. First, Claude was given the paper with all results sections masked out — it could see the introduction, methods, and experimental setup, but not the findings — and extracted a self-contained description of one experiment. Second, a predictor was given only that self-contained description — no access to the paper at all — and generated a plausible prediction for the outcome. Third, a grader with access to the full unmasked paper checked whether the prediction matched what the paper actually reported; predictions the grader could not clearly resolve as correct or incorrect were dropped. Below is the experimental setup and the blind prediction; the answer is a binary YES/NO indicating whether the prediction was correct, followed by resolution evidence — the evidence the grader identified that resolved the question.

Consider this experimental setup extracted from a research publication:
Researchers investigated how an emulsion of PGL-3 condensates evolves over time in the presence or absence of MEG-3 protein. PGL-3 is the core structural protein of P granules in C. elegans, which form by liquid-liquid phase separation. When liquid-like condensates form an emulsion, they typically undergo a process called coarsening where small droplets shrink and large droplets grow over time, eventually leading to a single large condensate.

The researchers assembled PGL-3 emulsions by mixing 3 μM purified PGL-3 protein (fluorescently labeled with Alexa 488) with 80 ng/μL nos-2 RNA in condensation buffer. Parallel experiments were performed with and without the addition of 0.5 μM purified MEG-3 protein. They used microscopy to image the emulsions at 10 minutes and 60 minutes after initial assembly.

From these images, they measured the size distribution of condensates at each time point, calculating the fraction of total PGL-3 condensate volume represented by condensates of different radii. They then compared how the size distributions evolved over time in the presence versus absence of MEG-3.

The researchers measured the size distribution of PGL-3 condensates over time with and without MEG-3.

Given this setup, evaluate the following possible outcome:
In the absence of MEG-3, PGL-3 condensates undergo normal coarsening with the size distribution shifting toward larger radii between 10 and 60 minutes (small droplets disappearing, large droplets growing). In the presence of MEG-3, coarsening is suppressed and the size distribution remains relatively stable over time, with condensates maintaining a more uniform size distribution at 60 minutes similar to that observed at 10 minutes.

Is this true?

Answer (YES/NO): YES